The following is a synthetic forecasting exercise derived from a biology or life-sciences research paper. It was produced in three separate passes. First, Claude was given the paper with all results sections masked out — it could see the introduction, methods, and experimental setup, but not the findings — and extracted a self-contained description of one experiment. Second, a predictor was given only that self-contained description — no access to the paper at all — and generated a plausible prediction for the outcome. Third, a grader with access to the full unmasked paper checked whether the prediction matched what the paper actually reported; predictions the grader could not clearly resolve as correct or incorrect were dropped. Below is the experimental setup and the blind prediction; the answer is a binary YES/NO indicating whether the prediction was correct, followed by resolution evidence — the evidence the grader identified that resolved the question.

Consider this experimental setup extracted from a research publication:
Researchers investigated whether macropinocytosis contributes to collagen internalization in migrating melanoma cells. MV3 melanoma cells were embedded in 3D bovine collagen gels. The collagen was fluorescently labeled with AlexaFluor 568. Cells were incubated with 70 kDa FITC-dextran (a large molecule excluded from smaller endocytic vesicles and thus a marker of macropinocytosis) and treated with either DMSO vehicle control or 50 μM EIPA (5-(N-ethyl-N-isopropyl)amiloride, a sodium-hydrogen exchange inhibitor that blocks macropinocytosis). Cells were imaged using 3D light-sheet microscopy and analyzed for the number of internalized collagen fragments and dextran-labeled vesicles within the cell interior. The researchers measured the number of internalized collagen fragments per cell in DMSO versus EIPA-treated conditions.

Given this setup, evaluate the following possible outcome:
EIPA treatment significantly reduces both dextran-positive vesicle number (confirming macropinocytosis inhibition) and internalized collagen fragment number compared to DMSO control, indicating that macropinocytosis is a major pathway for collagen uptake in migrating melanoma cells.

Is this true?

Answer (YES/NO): YES